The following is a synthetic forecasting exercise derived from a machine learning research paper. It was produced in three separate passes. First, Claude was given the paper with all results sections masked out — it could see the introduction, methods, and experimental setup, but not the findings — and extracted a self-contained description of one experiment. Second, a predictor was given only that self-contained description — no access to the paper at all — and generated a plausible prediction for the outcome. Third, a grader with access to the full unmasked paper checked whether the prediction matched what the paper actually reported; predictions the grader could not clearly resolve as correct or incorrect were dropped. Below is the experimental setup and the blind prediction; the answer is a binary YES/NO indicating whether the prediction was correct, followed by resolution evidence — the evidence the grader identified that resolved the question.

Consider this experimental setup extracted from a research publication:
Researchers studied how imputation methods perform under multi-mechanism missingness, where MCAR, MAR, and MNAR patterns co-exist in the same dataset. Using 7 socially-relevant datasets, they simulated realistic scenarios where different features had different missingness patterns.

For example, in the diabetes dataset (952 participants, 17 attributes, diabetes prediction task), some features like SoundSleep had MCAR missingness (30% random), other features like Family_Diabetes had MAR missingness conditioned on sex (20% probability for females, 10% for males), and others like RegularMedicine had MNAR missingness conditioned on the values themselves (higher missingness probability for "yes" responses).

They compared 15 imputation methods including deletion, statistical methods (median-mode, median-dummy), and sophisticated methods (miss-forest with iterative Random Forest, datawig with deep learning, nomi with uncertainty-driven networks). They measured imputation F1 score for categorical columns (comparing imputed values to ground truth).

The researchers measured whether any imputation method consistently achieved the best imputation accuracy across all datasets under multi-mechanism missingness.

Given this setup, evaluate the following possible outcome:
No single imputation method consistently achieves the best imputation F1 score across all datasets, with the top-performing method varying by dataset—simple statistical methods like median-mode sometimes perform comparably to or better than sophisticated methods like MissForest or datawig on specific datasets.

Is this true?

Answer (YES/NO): YES